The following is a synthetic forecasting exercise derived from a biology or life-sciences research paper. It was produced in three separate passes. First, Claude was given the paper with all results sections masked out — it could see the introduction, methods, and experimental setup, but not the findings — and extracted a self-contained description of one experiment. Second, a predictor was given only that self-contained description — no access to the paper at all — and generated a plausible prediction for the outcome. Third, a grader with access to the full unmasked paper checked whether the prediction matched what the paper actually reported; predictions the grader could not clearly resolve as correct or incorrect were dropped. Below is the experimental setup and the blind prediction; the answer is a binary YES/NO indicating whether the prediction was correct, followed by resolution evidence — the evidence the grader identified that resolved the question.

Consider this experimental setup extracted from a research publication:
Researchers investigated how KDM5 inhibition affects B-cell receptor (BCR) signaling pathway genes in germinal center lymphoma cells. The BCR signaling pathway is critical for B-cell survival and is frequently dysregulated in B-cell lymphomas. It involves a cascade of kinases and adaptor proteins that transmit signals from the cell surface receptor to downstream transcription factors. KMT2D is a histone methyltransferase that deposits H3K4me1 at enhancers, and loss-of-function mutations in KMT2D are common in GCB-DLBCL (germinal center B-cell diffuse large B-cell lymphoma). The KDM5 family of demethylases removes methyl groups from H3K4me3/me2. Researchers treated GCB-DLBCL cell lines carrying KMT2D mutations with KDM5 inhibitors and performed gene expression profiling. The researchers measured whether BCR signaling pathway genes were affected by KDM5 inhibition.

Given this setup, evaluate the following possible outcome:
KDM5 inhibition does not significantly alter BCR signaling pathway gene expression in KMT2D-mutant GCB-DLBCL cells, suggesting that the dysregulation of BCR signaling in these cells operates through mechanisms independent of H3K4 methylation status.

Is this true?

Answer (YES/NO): NO